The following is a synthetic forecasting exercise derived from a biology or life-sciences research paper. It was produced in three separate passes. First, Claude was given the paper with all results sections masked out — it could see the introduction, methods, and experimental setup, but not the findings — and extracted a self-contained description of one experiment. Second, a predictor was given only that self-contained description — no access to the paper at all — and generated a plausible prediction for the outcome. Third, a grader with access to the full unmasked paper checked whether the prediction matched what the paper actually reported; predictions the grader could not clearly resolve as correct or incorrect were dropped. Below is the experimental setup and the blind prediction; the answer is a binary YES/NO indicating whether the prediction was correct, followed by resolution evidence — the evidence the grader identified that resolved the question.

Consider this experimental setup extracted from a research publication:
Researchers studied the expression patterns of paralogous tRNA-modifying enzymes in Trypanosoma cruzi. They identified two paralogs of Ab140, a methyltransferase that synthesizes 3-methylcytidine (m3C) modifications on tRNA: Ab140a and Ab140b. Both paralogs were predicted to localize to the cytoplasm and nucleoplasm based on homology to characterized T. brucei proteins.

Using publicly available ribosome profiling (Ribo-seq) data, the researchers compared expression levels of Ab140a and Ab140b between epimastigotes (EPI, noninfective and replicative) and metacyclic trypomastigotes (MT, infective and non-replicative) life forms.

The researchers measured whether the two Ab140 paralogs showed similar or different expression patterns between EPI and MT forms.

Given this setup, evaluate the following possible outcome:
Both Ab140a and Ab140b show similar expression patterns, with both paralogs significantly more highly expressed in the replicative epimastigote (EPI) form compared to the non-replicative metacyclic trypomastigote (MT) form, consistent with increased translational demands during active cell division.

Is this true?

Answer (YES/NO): NO